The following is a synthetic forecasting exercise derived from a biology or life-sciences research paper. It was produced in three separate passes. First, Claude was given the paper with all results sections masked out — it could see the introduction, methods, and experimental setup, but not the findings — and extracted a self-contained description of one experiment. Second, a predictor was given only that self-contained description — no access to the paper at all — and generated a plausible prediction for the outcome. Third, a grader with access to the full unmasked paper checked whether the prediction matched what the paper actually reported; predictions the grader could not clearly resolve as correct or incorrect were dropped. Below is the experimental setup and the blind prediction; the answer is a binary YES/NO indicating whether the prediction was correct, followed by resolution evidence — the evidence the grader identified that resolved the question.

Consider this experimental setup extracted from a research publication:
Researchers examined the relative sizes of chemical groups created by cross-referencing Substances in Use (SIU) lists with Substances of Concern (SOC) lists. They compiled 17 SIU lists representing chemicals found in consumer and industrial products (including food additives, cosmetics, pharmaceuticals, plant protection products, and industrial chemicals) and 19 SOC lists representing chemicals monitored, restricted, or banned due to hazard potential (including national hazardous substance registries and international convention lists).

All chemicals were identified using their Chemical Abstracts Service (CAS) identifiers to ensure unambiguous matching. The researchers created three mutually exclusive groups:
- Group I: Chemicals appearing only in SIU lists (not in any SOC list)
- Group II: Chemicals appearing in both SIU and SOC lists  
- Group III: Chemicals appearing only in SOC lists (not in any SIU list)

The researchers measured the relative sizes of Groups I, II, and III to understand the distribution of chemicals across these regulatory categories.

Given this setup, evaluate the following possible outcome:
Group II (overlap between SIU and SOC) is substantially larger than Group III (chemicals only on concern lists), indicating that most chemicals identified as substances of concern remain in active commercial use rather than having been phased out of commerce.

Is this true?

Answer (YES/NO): NO